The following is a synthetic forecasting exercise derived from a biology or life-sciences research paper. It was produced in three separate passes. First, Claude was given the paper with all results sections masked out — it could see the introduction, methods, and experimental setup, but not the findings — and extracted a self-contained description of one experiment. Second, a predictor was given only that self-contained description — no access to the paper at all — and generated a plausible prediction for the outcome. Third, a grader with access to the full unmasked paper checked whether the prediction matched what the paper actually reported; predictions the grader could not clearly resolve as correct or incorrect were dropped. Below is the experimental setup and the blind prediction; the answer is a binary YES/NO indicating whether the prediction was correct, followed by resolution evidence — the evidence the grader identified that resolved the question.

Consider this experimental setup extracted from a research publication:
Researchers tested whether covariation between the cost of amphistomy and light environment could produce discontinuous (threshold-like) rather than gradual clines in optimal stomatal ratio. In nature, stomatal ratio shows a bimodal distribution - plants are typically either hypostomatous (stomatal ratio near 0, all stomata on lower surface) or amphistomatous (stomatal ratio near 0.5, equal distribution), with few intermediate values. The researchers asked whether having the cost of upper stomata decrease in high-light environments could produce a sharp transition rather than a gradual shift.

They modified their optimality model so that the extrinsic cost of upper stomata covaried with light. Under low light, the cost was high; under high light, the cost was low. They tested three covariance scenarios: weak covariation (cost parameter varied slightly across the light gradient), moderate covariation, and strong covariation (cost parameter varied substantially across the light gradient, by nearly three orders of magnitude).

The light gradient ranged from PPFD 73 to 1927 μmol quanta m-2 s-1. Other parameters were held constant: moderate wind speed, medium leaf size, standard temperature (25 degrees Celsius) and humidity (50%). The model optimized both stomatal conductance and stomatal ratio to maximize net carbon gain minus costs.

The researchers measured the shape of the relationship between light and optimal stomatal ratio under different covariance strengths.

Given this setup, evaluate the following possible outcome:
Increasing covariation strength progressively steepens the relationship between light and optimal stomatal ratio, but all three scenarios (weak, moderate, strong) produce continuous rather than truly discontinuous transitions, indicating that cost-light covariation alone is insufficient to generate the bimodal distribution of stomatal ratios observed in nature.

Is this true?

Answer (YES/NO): NO